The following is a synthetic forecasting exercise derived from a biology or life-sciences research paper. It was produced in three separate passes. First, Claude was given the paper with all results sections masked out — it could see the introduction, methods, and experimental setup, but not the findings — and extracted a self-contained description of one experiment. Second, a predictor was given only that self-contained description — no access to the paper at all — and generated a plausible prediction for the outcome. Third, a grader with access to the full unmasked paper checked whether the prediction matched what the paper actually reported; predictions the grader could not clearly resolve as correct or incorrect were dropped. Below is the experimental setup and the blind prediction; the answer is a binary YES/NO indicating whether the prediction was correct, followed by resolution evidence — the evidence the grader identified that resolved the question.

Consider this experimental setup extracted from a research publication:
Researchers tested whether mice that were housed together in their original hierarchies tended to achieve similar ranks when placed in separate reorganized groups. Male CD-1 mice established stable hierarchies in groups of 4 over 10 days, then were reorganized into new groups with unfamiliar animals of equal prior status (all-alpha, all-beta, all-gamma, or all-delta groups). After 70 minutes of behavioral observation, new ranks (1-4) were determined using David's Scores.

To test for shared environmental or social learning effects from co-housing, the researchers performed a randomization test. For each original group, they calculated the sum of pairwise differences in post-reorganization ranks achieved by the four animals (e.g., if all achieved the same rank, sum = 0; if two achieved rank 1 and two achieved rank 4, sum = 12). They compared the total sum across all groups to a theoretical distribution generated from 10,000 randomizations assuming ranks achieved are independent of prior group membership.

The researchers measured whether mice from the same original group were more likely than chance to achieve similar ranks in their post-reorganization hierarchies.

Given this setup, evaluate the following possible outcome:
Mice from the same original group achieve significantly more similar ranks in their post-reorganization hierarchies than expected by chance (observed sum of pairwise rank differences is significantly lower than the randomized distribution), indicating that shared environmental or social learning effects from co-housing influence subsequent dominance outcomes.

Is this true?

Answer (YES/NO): YES